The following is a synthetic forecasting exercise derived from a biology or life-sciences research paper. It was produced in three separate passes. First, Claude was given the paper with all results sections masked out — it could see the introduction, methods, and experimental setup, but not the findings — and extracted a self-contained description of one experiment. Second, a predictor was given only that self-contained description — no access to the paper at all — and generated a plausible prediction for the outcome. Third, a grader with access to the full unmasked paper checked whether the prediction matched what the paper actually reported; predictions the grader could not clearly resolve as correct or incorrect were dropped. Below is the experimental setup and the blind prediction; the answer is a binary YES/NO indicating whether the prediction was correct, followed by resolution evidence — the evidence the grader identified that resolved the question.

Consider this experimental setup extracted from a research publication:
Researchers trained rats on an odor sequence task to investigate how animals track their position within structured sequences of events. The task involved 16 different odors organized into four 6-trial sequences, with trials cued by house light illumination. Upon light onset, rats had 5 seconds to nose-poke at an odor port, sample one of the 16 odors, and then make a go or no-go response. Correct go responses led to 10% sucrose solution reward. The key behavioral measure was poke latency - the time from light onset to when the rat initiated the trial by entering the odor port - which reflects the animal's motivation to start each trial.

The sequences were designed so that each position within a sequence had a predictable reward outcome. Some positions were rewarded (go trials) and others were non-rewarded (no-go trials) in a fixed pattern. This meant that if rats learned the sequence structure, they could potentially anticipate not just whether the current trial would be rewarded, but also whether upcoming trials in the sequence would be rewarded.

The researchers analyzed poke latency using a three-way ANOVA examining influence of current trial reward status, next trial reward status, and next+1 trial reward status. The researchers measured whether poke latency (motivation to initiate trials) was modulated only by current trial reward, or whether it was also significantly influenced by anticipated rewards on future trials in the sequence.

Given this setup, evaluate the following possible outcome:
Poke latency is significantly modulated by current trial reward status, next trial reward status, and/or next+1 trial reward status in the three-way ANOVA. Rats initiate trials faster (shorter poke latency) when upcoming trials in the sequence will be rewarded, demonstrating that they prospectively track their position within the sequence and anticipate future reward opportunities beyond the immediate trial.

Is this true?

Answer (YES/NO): YES